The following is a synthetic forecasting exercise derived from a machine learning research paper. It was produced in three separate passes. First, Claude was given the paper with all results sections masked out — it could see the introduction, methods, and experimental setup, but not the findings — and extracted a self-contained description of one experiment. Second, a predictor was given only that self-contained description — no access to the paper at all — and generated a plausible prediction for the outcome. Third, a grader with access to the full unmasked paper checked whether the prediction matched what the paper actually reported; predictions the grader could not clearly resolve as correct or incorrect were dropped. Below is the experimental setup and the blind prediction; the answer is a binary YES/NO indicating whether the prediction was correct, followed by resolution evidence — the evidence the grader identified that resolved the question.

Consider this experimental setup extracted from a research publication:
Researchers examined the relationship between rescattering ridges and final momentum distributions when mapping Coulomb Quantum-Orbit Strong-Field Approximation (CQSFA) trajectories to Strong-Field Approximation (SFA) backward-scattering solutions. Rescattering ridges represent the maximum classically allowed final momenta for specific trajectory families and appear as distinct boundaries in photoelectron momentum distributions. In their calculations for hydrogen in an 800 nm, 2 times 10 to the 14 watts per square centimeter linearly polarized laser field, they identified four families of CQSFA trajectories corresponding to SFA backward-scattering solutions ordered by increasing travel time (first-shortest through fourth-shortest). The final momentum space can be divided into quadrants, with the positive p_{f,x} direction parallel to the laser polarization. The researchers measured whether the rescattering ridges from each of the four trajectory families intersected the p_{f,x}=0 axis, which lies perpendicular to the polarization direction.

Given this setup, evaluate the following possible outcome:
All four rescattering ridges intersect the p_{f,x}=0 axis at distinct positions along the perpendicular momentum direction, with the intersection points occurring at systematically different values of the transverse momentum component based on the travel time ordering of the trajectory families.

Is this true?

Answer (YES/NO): NO